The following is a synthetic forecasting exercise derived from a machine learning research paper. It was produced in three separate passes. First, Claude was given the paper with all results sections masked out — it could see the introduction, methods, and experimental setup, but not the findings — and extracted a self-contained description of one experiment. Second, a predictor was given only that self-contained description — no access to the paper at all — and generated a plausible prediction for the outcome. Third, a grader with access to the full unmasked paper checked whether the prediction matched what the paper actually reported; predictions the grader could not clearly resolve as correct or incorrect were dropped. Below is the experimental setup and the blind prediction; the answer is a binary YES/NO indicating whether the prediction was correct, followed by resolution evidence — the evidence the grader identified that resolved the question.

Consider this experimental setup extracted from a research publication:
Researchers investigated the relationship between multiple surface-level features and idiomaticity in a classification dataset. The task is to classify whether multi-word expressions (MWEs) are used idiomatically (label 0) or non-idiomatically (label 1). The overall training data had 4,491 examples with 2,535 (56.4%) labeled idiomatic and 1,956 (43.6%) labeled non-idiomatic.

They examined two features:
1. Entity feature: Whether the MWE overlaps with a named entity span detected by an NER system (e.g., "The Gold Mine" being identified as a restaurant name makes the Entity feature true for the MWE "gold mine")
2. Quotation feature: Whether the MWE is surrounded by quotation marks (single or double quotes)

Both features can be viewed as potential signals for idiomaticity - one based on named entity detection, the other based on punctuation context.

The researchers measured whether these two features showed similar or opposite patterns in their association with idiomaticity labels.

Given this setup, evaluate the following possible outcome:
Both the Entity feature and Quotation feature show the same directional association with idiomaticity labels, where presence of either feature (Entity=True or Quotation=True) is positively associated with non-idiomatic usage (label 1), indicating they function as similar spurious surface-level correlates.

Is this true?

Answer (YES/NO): NO